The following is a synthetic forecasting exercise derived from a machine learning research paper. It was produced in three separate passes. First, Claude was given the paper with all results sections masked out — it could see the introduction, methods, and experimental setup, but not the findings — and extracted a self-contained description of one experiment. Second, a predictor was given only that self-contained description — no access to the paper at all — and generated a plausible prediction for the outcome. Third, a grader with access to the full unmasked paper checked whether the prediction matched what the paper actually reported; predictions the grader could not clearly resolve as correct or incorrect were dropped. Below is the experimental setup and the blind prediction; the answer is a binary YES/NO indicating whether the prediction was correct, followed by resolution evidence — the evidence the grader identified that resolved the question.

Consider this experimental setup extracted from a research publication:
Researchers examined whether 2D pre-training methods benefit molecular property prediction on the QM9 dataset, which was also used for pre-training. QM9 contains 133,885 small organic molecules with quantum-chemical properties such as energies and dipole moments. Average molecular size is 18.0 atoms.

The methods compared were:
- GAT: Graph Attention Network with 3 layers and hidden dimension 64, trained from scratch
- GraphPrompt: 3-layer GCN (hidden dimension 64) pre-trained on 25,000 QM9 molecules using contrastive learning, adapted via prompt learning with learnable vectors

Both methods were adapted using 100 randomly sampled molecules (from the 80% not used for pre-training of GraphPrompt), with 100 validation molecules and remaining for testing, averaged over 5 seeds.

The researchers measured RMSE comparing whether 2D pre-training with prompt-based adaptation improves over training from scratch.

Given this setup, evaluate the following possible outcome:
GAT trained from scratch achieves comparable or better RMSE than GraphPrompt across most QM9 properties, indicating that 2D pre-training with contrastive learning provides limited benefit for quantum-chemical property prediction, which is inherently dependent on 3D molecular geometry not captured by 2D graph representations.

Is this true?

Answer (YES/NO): NO